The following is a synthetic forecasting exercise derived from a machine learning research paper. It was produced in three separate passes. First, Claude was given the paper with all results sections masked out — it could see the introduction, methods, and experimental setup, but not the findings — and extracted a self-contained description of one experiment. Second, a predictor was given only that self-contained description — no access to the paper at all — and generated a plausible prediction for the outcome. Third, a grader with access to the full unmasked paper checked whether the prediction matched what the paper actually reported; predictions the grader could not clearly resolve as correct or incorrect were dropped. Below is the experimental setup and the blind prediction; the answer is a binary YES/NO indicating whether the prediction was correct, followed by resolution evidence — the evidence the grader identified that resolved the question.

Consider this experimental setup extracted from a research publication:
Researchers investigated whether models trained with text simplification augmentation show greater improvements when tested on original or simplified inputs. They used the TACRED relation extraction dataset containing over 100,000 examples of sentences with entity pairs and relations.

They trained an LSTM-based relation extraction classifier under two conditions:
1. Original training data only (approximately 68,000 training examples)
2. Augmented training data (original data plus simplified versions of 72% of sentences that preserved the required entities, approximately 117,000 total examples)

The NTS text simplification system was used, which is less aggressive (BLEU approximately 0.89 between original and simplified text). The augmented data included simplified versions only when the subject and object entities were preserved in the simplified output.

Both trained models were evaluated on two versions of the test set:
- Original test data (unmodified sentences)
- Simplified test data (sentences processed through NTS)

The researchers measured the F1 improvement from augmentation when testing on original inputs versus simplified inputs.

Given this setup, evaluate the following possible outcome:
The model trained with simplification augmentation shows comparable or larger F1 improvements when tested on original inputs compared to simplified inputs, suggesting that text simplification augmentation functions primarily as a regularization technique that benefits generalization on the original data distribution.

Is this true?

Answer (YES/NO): NO